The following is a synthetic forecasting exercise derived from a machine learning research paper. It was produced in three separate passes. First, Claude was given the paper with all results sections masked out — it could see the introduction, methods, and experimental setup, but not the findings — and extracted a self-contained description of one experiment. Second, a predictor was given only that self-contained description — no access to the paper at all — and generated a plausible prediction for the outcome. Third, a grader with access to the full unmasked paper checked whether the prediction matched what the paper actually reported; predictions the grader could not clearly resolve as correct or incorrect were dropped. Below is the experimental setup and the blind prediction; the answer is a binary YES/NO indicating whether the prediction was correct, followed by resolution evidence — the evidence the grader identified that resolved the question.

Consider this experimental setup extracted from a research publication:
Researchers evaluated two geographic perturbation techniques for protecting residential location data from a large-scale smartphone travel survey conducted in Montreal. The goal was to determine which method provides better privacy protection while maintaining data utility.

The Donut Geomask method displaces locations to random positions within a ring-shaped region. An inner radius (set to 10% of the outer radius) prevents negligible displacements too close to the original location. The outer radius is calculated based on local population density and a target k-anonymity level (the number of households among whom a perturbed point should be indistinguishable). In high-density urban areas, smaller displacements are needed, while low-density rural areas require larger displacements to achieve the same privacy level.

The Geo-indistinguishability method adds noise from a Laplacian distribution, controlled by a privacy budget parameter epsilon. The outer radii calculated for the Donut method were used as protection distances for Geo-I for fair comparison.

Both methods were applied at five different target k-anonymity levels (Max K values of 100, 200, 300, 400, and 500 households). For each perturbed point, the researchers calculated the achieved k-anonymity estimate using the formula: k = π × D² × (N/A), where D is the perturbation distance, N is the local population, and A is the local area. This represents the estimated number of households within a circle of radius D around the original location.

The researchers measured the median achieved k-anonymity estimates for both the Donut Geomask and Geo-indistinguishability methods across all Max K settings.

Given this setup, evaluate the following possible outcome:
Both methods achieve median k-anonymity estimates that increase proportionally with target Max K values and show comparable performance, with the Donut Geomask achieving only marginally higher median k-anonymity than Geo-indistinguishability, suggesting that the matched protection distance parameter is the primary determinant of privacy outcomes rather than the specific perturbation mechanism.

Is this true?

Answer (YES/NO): NO